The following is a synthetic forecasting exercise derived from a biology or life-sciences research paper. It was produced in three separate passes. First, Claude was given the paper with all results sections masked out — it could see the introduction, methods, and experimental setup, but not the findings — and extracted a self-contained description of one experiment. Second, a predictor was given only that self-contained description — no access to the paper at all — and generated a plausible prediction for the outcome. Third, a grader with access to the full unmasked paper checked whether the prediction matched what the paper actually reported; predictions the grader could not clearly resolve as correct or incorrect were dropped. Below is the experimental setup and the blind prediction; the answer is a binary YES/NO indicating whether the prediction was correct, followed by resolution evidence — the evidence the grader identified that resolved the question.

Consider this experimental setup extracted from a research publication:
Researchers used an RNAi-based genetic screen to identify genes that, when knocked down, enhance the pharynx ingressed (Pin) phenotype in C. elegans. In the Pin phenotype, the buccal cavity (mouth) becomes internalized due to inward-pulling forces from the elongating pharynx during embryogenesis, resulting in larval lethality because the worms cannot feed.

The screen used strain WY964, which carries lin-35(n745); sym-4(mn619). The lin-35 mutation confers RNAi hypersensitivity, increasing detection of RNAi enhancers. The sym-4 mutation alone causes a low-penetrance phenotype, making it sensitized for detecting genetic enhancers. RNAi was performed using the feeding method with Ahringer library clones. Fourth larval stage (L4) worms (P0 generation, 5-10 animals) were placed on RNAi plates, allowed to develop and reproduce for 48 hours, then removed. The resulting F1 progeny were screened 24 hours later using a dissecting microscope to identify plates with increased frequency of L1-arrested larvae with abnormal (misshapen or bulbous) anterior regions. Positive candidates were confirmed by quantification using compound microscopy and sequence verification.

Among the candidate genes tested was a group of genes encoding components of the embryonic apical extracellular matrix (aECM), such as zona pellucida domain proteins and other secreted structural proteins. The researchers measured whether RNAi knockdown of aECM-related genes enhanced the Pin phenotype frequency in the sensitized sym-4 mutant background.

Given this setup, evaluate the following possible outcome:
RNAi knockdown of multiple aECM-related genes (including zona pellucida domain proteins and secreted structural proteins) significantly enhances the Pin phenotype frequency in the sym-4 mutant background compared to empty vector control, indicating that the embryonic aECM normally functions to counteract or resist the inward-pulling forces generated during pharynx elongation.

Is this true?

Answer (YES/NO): YES